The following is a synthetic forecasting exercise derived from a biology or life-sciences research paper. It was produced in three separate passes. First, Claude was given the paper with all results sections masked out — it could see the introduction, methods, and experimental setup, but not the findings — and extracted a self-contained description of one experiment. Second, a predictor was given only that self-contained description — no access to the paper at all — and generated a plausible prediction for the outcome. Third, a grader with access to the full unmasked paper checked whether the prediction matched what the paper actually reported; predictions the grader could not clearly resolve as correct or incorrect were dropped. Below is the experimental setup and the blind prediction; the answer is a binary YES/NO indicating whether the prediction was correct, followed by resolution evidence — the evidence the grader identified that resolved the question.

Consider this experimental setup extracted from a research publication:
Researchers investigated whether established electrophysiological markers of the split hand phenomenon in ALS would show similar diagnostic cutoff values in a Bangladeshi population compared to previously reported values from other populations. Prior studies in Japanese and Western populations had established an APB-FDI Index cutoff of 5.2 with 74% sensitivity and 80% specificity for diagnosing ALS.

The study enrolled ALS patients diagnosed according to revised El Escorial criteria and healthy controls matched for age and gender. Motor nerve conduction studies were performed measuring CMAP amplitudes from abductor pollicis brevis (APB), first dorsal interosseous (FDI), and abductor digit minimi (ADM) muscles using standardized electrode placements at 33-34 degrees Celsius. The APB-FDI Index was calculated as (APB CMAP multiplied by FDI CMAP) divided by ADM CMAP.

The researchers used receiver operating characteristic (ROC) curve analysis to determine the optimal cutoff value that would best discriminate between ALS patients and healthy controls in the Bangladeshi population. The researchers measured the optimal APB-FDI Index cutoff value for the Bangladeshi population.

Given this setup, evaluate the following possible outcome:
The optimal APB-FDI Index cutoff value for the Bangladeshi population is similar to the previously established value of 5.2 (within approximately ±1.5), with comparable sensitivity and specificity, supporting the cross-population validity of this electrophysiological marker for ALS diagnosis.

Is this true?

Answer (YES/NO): NO